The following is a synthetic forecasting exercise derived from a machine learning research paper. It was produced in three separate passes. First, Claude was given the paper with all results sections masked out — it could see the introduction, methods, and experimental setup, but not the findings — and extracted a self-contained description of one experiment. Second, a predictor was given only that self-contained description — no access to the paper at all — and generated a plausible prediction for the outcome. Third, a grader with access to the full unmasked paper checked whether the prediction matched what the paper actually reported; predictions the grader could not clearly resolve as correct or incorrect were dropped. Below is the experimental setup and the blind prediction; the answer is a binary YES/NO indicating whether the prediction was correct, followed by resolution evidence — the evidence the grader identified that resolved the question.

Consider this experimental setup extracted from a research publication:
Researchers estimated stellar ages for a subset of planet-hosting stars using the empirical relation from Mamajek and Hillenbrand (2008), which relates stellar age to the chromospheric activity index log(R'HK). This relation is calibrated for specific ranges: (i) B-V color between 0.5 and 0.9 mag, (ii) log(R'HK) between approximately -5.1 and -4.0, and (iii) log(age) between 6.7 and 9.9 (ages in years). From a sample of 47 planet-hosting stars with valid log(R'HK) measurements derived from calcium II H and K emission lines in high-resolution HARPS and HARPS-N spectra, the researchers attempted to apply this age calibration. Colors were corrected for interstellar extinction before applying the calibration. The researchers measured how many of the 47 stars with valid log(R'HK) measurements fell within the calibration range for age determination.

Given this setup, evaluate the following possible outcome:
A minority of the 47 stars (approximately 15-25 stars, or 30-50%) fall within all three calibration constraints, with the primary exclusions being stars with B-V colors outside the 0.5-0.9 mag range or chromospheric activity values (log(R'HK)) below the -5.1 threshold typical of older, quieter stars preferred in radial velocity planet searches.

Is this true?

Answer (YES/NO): YES